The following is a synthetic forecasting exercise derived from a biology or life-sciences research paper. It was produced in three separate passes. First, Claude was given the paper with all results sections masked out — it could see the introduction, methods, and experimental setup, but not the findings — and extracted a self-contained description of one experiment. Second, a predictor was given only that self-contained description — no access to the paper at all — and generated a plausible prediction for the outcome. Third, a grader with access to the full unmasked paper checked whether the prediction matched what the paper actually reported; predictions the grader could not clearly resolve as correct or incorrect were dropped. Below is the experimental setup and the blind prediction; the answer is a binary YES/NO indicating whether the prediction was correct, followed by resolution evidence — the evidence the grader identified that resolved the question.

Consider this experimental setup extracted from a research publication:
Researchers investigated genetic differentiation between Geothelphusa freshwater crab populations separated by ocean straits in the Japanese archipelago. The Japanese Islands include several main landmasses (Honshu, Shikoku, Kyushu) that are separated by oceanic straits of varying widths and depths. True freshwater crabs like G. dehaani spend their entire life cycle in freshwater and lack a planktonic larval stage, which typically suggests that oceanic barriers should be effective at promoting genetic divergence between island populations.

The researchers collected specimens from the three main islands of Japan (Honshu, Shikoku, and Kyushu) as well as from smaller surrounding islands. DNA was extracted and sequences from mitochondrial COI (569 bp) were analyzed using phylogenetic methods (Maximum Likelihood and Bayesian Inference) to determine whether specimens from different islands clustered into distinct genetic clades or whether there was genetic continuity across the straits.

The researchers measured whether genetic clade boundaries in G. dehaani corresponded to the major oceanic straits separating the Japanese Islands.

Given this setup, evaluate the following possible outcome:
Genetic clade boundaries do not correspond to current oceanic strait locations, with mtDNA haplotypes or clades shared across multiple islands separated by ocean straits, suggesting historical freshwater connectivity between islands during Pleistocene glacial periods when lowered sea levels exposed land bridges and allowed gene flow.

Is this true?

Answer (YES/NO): NO